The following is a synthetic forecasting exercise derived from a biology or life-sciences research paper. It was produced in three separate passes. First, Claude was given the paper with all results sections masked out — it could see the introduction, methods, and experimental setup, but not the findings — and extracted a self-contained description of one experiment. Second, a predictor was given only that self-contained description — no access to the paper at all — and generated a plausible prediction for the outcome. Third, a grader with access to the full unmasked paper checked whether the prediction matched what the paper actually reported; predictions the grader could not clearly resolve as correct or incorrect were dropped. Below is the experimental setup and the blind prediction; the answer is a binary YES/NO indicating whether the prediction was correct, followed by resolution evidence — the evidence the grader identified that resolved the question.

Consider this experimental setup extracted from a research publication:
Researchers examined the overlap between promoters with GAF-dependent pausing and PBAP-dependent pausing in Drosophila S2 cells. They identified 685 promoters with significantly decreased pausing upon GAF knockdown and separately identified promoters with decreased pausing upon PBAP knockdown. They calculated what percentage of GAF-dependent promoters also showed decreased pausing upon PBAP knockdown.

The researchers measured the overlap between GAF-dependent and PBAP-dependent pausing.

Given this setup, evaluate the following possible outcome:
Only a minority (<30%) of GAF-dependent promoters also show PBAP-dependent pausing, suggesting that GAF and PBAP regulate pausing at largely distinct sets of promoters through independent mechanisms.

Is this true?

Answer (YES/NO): NO